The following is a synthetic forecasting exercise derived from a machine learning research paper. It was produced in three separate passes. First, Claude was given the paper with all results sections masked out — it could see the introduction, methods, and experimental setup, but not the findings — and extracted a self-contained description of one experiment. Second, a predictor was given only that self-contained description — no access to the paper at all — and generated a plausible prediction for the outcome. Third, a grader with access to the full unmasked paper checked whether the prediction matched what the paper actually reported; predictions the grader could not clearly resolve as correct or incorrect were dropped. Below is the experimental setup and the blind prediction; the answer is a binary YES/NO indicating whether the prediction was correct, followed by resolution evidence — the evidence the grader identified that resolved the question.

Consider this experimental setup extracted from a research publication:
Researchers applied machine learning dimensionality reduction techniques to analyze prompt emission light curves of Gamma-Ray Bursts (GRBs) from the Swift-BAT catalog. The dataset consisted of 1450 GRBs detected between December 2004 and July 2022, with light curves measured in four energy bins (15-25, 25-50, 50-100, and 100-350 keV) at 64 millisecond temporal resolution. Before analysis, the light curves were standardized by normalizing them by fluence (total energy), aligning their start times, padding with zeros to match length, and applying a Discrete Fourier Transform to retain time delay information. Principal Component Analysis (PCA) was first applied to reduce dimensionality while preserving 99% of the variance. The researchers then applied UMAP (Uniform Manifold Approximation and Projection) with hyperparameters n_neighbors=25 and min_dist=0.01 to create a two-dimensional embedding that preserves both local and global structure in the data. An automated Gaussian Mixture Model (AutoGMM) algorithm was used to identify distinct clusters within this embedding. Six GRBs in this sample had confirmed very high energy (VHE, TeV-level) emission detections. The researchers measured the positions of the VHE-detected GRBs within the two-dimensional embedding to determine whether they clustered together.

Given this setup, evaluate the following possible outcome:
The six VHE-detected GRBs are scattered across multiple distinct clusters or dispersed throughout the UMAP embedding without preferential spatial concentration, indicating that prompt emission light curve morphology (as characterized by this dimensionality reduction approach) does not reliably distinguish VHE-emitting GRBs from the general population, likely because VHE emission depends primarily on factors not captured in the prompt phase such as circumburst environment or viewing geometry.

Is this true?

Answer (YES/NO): YES